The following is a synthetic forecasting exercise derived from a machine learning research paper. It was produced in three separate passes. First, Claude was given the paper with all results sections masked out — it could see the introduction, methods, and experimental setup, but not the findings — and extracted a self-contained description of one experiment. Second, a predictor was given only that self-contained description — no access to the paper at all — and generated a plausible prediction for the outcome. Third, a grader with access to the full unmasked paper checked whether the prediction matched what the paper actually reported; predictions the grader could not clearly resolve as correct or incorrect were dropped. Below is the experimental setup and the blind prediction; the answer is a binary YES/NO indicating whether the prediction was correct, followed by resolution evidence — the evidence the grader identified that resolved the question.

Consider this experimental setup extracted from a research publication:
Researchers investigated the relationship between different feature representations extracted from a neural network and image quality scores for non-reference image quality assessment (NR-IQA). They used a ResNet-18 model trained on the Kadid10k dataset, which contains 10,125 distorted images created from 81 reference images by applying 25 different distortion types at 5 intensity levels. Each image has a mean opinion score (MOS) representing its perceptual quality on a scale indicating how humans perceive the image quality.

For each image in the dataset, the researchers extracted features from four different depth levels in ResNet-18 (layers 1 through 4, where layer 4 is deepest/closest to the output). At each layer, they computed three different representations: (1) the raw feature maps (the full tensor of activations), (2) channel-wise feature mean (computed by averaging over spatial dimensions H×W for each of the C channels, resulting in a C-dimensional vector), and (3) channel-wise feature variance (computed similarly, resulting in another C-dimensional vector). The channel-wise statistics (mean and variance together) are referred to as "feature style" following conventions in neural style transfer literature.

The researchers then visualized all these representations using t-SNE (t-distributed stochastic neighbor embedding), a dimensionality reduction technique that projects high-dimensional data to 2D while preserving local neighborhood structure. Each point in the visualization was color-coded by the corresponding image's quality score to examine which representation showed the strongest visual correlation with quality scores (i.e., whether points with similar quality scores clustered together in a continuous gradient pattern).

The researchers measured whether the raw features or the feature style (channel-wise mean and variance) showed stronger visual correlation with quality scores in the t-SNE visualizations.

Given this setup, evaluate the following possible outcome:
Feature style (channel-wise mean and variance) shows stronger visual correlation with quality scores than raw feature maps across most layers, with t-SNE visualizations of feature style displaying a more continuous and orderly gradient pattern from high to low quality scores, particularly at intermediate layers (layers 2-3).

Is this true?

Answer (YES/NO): NO